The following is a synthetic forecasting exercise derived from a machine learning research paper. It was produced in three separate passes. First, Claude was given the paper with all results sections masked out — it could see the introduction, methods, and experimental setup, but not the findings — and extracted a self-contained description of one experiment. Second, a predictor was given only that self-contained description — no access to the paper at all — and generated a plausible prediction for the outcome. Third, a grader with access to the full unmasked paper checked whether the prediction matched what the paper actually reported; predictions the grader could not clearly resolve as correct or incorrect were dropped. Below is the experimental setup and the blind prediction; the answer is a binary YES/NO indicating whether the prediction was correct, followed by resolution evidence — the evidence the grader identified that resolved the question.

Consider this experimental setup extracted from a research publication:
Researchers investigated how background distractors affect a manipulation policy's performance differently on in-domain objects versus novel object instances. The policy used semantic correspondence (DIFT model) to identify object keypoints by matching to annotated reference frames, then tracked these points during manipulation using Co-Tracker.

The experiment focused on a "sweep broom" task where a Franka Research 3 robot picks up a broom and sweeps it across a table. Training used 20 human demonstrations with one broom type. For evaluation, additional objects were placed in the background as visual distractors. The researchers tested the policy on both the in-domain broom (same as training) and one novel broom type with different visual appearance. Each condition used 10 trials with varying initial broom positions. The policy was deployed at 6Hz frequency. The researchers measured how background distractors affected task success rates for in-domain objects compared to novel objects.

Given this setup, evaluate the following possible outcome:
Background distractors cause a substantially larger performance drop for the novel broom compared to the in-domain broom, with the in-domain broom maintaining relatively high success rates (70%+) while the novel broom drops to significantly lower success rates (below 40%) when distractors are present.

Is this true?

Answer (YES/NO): YES